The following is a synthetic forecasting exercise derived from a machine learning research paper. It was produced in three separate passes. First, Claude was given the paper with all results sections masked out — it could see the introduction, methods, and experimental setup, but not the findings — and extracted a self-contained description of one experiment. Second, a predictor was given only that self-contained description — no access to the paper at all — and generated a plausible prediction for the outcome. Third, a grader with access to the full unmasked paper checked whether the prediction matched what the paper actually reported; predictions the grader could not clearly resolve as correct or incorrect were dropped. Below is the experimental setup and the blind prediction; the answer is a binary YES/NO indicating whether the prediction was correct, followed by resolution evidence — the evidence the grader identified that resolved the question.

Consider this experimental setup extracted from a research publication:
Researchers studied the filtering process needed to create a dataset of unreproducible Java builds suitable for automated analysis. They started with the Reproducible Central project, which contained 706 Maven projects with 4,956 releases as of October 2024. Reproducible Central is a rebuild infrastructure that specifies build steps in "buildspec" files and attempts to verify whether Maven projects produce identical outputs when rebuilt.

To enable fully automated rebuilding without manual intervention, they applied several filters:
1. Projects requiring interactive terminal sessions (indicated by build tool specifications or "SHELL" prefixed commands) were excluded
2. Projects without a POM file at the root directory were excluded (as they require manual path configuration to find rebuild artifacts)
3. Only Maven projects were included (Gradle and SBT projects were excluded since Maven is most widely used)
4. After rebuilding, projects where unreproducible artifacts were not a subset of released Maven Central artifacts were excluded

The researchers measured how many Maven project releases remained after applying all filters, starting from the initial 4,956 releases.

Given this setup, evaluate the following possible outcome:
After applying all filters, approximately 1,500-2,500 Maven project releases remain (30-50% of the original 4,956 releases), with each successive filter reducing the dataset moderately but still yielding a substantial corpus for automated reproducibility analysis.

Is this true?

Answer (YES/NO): NO